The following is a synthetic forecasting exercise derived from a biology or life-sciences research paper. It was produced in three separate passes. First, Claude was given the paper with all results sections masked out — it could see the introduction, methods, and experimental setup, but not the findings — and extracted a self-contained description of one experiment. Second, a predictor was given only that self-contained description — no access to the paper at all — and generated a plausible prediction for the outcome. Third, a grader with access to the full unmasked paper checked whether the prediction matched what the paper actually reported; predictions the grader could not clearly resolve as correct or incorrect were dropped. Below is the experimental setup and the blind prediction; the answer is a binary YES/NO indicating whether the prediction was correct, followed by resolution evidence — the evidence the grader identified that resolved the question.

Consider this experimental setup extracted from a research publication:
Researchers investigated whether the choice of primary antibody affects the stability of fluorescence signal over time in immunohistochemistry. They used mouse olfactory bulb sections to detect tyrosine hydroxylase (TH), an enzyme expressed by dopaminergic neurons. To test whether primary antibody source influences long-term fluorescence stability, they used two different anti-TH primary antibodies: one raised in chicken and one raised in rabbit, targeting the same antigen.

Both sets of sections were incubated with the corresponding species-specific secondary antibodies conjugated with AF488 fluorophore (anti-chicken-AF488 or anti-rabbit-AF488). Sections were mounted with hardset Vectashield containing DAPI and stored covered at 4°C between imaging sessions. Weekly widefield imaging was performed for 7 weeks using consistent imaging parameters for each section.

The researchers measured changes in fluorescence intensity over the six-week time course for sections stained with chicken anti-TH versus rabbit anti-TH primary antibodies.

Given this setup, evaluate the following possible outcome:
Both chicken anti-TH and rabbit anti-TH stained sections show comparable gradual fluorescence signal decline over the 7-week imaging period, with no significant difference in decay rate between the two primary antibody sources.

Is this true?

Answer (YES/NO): NO